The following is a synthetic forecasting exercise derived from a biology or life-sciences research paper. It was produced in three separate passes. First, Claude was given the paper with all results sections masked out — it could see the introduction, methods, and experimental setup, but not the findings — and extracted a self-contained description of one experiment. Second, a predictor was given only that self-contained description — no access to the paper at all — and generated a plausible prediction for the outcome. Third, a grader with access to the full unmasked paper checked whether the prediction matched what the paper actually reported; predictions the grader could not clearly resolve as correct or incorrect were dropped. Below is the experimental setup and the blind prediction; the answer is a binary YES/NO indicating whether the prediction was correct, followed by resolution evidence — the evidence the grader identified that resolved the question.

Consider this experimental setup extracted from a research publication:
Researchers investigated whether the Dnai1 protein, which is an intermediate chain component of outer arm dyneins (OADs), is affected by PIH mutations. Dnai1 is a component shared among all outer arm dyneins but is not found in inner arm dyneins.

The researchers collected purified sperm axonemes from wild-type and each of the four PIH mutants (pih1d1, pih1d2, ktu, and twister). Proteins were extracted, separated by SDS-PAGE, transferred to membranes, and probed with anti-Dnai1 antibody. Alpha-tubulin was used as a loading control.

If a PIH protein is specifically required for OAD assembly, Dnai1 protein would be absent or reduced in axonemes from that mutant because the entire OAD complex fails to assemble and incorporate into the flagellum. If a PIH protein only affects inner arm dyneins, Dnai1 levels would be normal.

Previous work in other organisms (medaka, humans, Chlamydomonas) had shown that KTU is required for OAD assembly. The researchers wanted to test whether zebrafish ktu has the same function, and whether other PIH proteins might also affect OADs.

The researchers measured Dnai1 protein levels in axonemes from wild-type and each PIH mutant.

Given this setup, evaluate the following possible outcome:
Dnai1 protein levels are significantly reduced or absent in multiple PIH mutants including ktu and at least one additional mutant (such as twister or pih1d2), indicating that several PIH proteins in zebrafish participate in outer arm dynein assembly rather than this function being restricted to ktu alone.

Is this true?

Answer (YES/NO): NO